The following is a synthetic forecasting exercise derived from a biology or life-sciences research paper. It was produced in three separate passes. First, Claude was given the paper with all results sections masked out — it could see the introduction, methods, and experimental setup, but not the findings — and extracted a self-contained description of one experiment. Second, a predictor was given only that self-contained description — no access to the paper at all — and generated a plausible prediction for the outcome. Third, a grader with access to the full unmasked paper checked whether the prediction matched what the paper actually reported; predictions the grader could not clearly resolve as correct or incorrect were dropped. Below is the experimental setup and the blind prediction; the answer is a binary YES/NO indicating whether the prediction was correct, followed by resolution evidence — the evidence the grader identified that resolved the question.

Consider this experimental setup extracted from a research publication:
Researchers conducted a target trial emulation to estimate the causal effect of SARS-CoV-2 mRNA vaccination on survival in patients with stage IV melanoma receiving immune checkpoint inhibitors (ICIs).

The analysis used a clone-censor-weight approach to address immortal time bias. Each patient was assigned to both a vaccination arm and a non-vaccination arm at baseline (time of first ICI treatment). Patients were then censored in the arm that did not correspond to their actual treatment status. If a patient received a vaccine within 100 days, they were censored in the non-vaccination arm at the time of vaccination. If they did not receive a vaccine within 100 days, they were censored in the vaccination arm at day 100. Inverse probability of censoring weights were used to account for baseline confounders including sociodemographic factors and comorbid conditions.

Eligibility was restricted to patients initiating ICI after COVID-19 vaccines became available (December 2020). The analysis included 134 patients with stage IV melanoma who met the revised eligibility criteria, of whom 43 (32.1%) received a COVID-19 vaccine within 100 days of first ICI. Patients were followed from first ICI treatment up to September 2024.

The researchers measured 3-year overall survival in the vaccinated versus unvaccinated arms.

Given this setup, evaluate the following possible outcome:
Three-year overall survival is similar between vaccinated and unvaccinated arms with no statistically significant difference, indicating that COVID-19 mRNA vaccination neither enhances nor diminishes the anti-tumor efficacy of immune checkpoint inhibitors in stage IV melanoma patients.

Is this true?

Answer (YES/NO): YES